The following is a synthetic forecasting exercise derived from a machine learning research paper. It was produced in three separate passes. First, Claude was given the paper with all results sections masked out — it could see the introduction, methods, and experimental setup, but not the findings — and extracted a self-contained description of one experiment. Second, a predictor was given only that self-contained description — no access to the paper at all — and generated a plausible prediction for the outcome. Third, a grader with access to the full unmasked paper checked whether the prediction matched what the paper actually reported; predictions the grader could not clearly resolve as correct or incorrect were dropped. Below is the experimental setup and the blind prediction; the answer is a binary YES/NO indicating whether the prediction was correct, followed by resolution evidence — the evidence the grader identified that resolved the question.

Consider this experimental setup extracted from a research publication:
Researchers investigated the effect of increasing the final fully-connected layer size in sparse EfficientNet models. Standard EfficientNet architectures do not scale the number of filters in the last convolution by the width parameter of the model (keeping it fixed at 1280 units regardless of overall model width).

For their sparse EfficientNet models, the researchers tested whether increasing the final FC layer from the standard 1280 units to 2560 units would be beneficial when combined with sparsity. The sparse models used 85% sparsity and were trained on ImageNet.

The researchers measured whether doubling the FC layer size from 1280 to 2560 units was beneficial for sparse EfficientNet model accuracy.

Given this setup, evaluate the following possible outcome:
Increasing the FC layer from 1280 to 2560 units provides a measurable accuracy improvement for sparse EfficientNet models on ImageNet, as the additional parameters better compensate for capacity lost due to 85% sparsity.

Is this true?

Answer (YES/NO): YES